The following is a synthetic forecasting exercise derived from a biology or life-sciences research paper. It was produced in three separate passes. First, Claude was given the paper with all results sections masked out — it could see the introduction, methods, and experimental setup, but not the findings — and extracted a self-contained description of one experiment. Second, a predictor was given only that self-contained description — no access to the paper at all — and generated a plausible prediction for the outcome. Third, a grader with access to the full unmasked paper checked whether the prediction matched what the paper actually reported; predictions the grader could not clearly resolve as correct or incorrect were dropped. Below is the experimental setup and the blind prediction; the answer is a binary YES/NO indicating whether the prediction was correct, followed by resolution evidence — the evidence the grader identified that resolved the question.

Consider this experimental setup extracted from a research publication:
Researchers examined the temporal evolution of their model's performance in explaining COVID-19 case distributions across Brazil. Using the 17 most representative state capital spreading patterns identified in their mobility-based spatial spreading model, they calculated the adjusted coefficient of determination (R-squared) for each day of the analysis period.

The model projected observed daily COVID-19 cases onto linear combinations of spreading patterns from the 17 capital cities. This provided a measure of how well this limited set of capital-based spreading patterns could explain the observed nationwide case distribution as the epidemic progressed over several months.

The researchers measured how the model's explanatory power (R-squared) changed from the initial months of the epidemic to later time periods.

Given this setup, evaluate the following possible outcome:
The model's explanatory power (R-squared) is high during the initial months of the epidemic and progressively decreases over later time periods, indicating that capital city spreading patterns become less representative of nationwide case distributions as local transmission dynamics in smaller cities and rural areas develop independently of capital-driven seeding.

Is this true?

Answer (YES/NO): NO